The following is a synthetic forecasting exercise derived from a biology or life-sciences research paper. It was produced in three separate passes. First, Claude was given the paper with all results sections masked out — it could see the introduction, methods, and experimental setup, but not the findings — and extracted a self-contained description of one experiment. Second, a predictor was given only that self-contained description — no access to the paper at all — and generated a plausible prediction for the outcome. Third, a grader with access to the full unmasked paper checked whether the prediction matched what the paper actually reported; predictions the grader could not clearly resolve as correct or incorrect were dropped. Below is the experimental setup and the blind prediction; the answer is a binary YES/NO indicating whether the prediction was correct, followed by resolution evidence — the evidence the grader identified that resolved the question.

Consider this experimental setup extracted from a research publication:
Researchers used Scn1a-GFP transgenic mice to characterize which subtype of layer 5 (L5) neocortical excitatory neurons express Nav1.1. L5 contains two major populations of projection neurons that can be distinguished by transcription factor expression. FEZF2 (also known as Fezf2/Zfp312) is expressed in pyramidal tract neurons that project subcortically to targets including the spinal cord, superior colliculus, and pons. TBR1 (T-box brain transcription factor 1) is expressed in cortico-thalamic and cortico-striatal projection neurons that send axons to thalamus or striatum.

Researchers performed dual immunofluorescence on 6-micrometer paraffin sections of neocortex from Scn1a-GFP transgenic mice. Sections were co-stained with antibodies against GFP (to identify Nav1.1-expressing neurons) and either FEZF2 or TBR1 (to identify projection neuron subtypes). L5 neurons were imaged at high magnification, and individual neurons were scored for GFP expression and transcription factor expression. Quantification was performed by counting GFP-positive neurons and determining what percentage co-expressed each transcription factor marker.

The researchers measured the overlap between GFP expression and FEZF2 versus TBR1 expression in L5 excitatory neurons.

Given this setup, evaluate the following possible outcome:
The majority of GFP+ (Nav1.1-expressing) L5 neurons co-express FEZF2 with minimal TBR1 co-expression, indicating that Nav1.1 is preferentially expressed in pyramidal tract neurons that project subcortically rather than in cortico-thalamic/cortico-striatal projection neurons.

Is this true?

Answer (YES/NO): YES